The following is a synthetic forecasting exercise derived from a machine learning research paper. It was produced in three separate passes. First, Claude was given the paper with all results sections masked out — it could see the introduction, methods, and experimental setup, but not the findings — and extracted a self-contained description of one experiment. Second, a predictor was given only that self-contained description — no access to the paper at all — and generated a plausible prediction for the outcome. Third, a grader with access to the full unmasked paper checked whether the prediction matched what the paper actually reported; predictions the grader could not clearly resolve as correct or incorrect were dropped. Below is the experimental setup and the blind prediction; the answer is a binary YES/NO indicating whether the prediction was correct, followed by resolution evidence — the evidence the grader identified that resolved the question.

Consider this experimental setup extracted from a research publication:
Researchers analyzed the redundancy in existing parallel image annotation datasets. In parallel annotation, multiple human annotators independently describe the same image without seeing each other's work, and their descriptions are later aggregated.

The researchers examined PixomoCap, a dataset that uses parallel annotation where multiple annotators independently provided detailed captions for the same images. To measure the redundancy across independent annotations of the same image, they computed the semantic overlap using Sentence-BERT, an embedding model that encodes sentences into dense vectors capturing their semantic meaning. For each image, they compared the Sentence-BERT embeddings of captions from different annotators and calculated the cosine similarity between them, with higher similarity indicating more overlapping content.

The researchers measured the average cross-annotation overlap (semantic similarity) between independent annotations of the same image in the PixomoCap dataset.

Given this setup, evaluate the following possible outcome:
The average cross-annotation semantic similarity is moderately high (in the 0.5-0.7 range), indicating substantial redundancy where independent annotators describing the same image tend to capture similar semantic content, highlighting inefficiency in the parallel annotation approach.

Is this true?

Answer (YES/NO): NO